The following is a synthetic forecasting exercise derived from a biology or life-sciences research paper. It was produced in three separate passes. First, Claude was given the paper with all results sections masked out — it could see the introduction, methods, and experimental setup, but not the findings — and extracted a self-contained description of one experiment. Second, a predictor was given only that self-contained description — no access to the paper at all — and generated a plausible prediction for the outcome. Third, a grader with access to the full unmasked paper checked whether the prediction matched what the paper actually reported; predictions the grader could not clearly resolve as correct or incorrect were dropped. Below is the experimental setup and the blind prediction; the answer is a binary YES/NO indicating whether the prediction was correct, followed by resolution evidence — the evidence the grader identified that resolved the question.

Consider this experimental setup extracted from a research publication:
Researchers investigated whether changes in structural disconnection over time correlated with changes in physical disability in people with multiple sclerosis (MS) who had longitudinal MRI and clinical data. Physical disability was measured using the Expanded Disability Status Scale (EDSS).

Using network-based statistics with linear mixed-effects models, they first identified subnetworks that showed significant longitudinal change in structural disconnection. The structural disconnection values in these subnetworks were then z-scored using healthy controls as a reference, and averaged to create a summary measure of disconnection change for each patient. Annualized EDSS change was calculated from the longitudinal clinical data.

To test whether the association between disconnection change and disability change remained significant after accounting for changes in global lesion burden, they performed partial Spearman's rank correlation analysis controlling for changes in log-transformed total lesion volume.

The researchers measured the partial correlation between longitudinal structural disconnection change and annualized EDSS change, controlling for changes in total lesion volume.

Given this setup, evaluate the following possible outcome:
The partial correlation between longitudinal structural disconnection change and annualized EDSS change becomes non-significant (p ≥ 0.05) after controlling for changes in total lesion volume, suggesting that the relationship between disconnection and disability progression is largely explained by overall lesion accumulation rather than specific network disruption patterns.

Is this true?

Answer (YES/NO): NO